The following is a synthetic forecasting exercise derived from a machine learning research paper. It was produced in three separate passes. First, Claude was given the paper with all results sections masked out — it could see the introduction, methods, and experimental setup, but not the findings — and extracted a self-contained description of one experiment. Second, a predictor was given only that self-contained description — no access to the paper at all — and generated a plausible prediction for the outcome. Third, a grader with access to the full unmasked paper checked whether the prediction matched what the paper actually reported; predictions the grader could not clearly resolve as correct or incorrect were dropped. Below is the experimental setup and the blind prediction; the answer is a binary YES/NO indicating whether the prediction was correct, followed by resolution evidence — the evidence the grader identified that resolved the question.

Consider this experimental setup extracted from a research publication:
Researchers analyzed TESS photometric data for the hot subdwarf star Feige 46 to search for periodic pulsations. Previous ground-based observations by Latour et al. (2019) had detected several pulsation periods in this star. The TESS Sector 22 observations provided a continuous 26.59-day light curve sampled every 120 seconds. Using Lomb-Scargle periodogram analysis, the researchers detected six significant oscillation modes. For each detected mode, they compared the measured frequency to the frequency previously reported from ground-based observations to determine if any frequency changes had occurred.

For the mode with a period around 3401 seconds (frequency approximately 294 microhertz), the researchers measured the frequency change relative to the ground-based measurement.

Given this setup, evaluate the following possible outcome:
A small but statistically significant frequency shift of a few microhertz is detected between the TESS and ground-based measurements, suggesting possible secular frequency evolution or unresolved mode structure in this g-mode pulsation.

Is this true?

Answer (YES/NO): NO